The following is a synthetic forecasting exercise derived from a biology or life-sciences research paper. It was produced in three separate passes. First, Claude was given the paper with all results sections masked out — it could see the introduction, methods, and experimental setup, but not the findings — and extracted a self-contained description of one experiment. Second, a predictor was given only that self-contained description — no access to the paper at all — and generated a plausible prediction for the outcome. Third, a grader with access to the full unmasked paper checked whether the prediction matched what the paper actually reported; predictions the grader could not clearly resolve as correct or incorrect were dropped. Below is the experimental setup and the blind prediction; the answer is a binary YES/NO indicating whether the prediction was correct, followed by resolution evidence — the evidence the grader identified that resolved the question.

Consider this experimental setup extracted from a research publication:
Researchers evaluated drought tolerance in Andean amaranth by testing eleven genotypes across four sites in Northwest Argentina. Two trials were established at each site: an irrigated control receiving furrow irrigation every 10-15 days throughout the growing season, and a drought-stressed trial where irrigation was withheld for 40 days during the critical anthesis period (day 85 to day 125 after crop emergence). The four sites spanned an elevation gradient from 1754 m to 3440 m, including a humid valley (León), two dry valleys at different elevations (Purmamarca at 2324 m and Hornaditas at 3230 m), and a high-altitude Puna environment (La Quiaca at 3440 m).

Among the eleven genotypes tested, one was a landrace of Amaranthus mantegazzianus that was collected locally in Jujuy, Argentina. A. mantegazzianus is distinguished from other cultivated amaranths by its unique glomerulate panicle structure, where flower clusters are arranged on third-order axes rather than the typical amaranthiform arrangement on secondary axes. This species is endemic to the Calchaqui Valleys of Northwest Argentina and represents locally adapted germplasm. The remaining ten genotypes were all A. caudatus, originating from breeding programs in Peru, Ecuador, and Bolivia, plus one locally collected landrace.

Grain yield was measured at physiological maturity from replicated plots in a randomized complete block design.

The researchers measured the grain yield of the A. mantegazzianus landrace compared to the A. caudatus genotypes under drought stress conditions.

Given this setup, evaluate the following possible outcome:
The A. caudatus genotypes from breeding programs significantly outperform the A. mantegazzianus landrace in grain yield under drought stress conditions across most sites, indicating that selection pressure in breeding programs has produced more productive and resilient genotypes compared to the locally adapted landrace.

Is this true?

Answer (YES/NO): YES